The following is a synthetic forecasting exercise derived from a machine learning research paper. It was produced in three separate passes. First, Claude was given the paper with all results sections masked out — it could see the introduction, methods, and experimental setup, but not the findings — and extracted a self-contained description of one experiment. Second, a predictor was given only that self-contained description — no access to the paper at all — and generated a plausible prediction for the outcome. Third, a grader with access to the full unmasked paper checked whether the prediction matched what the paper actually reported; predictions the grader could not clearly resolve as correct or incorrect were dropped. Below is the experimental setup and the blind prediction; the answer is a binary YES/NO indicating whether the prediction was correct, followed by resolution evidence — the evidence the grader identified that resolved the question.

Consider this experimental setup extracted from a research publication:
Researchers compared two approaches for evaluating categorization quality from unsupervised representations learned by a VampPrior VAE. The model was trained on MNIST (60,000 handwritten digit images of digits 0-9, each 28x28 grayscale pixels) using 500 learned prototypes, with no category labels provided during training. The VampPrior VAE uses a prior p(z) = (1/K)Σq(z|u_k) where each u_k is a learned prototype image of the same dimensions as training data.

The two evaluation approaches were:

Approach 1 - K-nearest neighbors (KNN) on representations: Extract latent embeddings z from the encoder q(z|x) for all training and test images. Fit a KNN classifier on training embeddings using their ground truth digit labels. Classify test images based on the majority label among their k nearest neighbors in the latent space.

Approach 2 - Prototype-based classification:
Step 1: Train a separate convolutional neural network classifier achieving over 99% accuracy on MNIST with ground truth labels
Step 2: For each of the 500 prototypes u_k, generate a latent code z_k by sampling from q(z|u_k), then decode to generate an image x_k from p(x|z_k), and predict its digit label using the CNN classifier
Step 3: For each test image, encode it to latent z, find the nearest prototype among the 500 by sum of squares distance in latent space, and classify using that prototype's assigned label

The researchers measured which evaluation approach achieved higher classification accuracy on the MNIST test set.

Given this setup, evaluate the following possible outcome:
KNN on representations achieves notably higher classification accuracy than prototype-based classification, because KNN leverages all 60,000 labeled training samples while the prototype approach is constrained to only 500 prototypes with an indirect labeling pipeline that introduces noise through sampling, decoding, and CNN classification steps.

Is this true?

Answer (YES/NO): YES